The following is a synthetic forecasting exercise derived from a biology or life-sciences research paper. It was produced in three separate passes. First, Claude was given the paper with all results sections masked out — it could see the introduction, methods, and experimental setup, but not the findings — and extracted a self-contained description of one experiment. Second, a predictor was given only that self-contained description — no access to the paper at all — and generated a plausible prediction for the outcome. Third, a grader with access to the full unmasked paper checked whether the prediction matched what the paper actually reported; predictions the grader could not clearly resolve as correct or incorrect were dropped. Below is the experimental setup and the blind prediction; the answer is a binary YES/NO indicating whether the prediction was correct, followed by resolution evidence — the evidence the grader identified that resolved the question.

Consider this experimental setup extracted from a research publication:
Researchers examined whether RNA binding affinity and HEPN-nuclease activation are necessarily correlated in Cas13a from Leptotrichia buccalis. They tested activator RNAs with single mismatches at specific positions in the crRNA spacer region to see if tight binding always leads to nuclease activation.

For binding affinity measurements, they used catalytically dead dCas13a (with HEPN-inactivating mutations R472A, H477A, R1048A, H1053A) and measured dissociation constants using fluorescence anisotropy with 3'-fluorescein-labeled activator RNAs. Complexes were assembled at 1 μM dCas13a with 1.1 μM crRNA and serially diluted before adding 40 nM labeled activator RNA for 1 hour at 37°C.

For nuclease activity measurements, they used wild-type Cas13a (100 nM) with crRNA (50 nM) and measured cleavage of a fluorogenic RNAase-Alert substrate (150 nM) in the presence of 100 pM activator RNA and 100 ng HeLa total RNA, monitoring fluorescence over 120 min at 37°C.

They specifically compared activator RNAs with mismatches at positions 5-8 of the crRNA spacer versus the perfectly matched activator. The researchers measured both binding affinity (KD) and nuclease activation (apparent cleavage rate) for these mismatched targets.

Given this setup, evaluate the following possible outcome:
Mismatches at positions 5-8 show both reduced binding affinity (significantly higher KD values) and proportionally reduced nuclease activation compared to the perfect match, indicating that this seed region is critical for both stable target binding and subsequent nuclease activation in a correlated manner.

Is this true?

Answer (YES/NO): NO